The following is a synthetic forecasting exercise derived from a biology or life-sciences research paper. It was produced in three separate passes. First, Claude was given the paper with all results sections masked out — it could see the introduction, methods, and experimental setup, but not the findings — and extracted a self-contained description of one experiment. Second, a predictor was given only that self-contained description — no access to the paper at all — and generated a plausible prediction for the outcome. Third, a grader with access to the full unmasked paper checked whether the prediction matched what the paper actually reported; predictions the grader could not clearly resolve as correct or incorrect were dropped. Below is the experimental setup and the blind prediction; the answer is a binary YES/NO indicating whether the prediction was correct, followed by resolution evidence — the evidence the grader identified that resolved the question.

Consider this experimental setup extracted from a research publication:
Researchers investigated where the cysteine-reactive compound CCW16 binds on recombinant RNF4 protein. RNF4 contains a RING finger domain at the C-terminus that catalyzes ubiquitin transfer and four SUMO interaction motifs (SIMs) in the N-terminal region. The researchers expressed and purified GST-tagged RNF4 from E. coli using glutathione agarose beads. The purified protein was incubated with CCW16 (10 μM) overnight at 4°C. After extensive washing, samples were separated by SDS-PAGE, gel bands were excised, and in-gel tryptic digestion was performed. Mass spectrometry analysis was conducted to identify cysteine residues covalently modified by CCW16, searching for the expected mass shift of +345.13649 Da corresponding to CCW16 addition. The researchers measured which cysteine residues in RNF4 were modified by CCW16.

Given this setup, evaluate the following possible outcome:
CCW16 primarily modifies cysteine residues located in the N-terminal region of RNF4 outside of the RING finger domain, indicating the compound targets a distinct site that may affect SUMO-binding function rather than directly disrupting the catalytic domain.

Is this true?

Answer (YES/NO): YES